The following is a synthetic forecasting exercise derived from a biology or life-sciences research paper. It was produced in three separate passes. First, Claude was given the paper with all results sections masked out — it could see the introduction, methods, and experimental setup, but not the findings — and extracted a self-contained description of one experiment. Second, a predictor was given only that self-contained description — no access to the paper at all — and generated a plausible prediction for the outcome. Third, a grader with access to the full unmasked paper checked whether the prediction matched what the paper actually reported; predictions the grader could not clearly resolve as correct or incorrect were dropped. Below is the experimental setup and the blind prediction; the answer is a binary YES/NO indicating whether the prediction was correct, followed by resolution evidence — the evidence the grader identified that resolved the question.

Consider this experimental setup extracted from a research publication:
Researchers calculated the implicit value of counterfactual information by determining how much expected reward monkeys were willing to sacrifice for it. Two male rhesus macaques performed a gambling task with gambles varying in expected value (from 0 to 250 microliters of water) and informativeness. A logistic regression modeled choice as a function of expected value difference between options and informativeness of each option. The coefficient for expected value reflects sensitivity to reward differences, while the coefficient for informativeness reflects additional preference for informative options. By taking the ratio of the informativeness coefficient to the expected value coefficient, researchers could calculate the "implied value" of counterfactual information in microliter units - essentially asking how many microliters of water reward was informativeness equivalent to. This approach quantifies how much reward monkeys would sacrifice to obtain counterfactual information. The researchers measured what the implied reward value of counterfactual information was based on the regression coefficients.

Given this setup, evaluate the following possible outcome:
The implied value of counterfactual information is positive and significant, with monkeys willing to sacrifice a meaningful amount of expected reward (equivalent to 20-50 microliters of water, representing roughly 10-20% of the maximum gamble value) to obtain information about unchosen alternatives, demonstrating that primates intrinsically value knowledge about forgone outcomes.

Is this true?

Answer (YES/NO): NO